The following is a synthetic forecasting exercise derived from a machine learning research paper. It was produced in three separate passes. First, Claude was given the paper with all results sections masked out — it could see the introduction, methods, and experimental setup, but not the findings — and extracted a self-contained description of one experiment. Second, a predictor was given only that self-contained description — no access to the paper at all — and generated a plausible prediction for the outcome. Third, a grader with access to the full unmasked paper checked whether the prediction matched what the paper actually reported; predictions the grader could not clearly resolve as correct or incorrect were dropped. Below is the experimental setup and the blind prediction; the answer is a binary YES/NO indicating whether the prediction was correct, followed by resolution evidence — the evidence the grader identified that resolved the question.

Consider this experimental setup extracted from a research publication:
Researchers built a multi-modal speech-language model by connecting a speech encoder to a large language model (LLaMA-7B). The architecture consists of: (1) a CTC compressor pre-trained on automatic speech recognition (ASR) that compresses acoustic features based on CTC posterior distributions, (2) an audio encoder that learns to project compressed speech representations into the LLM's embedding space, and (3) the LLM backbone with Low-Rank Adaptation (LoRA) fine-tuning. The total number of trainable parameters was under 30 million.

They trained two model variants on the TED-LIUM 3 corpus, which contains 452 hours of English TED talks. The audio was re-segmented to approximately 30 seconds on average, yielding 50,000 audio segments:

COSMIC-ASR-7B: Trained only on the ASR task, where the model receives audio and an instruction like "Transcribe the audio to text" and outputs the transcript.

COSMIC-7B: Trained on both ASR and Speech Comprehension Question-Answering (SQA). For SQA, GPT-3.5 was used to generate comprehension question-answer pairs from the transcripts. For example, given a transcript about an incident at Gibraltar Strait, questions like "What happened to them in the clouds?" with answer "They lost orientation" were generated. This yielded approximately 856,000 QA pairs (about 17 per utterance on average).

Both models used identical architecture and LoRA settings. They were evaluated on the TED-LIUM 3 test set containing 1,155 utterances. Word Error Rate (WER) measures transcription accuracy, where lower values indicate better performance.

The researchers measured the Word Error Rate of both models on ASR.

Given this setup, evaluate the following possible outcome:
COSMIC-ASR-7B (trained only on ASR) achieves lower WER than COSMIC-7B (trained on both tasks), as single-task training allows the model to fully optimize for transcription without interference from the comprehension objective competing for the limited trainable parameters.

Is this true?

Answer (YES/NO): YES